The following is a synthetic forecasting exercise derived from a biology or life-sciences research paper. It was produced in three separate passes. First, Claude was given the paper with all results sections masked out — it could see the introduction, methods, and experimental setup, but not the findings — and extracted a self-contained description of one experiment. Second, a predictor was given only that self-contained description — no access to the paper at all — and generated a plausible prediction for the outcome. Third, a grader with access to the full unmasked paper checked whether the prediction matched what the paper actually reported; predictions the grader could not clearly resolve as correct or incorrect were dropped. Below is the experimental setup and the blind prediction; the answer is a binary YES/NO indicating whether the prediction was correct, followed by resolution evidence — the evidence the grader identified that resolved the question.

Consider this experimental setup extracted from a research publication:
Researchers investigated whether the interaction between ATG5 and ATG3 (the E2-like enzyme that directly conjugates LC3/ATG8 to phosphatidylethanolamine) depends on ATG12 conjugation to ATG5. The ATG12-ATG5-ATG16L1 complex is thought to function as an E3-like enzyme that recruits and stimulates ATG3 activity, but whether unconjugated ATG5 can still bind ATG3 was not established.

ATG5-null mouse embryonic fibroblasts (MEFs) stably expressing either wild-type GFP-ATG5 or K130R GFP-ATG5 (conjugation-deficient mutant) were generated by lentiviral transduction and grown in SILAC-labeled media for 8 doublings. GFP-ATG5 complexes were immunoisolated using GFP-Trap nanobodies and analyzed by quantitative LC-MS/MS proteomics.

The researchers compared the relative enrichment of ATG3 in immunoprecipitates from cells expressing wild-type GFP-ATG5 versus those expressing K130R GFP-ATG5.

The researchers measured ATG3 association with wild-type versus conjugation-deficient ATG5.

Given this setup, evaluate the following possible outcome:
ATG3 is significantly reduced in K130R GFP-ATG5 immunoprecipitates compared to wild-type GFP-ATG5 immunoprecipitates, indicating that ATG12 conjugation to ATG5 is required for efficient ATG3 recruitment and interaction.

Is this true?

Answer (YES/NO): YES